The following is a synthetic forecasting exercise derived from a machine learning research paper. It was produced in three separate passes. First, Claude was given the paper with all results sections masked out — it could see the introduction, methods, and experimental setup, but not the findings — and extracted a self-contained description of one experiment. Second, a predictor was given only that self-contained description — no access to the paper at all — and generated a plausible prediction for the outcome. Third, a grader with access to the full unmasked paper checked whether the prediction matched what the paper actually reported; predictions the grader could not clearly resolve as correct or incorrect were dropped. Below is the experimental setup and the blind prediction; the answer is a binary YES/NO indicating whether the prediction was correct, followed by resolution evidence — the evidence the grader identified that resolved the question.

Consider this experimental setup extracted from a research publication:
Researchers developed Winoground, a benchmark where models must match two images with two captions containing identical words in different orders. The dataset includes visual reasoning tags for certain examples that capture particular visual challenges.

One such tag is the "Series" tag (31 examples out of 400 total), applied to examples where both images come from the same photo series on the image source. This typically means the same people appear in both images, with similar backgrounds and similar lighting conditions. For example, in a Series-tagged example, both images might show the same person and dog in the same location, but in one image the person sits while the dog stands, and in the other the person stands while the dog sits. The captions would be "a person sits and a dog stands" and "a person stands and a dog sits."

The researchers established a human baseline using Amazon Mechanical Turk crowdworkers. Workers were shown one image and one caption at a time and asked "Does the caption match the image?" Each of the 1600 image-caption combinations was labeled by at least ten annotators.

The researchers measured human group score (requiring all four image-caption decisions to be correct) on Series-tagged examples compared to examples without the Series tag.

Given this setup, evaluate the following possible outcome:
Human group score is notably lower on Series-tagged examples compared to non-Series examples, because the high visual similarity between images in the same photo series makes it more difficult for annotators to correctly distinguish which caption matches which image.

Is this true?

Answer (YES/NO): NO